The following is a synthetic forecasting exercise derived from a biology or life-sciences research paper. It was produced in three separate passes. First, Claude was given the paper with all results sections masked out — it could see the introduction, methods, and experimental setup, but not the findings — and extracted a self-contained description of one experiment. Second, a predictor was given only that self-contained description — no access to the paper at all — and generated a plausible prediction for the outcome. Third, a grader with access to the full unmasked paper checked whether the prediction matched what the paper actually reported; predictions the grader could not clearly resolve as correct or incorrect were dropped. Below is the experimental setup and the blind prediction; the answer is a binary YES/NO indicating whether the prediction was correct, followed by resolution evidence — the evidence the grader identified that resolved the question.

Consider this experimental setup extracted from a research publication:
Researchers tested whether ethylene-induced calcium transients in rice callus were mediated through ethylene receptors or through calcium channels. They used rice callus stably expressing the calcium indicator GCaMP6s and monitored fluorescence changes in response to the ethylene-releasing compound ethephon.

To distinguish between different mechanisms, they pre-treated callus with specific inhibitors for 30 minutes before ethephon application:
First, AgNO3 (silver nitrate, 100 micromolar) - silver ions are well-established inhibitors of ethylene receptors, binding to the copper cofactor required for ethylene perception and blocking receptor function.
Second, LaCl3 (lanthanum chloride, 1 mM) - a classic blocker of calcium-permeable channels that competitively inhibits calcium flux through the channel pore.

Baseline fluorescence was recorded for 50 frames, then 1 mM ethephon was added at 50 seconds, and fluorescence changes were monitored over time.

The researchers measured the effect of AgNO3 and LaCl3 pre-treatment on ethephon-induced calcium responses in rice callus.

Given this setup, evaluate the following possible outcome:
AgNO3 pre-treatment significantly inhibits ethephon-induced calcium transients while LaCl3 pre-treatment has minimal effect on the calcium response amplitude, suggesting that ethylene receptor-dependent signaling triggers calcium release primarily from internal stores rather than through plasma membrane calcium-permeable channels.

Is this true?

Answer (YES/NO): NO